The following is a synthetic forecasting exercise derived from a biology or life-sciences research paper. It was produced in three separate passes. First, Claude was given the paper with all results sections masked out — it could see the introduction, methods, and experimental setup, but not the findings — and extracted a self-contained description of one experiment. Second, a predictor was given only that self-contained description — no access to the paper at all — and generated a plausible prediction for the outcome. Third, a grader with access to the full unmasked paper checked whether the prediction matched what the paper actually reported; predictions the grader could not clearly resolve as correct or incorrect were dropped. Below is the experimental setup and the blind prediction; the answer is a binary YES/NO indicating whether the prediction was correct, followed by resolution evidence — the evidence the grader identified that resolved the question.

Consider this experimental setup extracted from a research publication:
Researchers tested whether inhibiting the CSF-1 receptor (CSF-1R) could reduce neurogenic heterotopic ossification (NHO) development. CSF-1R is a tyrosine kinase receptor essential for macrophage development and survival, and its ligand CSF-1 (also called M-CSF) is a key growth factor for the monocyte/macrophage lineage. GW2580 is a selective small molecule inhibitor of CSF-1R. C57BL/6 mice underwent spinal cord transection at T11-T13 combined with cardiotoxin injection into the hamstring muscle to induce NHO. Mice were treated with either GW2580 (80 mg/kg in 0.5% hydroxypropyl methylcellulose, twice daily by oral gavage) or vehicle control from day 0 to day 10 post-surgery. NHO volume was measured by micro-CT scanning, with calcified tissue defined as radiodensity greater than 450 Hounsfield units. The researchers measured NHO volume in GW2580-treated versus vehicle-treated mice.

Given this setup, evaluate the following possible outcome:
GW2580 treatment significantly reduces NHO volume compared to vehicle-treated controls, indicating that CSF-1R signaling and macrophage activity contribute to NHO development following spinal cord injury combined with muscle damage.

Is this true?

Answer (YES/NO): NO